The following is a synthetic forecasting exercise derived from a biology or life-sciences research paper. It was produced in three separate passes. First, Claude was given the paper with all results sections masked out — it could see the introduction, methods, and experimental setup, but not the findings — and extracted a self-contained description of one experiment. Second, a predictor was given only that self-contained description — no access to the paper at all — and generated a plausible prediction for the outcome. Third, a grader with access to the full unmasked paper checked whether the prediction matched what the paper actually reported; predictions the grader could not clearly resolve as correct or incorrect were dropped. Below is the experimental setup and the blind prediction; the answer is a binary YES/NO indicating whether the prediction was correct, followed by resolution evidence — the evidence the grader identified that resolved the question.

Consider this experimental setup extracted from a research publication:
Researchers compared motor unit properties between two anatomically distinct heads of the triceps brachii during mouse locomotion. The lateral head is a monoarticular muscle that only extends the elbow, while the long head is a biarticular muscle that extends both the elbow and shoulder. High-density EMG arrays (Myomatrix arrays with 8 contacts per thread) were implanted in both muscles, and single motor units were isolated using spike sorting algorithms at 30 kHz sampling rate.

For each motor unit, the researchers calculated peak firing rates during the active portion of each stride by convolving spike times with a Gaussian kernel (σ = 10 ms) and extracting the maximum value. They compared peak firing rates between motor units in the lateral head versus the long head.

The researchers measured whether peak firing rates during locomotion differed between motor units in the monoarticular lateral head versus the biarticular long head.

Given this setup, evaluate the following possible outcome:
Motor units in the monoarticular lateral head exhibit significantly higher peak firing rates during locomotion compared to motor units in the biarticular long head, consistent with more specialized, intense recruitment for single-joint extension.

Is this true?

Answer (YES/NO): NO